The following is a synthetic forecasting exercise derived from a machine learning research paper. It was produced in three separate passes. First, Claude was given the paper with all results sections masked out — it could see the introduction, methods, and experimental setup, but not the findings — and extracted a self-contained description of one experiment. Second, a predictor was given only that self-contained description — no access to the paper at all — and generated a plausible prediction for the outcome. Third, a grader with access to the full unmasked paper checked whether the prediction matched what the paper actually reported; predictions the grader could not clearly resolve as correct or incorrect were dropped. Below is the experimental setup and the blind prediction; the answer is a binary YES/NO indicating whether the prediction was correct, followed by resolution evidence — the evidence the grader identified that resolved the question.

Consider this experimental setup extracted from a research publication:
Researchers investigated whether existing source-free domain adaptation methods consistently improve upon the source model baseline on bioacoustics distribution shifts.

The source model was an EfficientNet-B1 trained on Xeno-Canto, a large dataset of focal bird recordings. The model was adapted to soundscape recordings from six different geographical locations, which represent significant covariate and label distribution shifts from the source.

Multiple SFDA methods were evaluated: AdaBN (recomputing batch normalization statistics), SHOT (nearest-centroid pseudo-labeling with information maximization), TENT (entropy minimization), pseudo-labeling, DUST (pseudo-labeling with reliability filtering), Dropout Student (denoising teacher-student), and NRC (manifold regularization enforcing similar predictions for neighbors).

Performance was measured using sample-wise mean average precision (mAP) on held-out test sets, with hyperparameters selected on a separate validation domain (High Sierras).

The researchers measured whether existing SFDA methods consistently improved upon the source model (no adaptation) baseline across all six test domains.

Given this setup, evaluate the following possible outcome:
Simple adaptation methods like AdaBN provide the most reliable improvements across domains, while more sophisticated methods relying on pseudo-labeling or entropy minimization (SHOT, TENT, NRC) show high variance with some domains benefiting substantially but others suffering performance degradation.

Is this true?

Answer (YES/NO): NO